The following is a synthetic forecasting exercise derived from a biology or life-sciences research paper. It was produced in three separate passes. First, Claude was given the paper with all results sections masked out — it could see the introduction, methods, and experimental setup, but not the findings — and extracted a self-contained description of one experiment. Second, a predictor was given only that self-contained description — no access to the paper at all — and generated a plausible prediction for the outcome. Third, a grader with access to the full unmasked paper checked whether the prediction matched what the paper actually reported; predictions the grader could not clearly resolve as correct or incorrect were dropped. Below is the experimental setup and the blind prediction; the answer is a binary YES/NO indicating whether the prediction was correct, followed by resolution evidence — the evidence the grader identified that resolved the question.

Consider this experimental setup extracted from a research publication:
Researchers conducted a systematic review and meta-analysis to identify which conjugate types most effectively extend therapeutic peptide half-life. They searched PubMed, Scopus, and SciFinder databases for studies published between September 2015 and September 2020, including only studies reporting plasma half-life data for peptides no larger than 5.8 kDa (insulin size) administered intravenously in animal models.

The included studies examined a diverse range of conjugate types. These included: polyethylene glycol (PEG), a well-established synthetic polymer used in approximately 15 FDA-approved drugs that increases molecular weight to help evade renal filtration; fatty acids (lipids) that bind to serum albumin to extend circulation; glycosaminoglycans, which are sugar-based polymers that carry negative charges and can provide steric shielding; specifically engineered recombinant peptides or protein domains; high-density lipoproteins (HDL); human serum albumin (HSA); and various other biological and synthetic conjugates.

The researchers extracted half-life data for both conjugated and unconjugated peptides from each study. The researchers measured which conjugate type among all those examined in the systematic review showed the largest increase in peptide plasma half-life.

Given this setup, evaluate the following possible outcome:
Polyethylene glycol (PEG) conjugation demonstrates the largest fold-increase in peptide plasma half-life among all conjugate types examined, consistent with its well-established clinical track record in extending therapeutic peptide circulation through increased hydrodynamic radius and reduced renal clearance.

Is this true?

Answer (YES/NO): NO